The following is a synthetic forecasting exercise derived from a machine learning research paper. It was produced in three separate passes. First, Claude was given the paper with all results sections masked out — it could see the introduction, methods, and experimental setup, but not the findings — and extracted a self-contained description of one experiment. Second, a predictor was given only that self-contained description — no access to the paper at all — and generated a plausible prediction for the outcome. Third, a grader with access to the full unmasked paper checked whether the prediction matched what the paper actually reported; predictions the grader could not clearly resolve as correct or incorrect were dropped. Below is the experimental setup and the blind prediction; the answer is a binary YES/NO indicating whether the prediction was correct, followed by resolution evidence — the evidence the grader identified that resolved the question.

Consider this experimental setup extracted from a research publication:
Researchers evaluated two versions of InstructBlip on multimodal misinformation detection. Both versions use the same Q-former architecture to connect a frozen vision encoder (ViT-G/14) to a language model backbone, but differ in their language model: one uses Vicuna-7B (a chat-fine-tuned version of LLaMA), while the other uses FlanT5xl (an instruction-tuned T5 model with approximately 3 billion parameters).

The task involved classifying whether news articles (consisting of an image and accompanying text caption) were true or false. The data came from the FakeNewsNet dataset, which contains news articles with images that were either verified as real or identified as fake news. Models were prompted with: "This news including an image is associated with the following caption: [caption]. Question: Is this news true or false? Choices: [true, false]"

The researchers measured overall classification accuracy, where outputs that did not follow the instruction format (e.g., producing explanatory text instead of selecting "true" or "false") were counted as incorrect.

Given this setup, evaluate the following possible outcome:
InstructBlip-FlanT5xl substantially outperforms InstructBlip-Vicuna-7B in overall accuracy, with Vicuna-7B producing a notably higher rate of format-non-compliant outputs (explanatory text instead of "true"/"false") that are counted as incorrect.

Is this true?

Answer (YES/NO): YES